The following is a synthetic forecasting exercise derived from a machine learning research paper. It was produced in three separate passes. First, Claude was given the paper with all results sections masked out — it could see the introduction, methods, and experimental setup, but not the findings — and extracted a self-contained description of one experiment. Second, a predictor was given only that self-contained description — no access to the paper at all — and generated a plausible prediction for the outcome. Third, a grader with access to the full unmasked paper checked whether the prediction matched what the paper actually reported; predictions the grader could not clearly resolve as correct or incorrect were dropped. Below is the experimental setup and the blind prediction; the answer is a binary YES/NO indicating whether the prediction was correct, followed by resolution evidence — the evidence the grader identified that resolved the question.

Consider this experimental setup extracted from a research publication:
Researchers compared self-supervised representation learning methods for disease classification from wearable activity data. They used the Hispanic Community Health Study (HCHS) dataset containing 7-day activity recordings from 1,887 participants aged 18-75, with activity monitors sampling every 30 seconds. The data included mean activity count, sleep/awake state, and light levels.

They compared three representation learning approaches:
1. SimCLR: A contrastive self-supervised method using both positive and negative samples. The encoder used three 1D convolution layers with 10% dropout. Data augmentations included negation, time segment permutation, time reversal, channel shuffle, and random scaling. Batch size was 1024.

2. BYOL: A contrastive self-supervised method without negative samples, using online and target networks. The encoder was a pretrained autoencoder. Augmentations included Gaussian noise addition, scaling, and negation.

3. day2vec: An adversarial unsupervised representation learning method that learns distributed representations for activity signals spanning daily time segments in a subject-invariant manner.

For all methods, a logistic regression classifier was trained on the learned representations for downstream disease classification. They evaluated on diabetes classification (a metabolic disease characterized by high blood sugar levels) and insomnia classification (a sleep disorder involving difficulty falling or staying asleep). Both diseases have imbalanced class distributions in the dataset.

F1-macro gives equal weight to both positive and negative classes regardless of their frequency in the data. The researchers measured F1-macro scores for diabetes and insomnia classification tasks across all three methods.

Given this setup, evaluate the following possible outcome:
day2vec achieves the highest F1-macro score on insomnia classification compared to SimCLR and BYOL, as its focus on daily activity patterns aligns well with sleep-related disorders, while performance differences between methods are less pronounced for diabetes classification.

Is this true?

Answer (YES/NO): YES